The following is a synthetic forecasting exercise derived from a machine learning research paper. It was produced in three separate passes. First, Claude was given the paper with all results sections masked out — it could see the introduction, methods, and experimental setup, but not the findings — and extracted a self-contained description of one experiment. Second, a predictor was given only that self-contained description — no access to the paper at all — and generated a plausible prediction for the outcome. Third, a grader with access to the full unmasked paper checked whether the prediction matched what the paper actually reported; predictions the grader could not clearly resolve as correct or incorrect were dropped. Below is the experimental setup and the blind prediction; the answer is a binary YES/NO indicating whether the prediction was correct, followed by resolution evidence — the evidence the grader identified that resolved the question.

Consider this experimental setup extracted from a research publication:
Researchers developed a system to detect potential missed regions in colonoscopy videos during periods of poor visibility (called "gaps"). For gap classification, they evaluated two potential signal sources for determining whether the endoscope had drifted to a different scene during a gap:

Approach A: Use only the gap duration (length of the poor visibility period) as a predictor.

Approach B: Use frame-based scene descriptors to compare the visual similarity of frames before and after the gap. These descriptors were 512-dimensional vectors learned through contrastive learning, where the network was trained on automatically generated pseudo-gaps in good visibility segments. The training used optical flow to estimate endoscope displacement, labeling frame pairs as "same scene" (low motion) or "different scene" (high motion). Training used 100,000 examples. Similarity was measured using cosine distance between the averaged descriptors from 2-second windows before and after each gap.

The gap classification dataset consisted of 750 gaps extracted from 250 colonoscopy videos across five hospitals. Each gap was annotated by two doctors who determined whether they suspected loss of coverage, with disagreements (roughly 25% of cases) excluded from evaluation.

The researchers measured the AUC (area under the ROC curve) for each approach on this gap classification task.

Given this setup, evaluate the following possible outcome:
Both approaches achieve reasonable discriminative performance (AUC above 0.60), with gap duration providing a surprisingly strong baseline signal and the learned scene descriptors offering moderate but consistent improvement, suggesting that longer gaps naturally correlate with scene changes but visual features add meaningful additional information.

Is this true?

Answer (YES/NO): NO